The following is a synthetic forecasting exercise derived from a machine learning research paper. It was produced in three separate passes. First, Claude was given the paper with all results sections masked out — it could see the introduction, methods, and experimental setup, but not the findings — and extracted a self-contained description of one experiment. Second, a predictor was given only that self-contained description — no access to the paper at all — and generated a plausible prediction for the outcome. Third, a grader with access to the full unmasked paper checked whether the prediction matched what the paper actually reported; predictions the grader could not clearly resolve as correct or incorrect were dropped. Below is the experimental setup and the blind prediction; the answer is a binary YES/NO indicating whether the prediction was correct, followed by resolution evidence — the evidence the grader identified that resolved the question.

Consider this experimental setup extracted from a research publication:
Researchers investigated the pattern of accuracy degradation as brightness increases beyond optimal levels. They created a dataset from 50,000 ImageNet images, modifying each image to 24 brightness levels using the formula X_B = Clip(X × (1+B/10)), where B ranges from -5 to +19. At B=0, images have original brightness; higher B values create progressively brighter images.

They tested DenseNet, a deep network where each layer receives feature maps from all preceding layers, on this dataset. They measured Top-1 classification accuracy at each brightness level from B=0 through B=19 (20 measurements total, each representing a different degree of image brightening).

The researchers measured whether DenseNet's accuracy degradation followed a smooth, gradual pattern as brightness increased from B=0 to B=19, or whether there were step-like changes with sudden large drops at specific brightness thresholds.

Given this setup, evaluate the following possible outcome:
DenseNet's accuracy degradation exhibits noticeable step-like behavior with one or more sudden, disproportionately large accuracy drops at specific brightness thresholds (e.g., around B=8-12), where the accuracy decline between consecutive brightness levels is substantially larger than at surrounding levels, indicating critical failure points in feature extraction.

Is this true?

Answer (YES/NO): NO